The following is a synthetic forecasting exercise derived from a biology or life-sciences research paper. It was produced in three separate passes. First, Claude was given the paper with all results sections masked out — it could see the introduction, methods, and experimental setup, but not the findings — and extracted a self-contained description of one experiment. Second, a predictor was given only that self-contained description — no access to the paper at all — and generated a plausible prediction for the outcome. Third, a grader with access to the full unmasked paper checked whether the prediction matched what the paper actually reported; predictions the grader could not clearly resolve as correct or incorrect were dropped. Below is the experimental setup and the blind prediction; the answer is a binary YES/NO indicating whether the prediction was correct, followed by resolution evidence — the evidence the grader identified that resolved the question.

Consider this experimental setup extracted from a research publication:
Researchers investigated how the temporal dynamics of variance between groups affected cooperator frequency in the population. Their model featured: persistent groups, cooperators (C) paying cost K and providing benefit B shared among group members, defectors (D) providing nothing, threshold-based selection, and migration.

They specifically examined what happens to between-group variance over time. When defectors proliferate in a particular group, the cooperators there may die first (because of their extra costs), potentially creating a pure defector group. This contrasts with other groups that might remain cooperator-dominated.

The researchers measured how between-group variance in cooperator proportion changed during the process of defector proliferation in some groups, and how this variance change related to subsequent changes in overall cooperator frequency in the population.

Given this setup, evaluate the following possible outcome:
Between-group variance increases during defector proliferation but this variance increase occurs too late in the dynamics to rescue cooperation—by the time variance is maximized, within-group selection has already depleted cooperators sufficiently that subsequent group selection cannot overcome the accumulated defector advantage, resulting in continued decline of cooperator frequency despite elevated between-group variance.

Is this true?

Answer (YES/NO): NO